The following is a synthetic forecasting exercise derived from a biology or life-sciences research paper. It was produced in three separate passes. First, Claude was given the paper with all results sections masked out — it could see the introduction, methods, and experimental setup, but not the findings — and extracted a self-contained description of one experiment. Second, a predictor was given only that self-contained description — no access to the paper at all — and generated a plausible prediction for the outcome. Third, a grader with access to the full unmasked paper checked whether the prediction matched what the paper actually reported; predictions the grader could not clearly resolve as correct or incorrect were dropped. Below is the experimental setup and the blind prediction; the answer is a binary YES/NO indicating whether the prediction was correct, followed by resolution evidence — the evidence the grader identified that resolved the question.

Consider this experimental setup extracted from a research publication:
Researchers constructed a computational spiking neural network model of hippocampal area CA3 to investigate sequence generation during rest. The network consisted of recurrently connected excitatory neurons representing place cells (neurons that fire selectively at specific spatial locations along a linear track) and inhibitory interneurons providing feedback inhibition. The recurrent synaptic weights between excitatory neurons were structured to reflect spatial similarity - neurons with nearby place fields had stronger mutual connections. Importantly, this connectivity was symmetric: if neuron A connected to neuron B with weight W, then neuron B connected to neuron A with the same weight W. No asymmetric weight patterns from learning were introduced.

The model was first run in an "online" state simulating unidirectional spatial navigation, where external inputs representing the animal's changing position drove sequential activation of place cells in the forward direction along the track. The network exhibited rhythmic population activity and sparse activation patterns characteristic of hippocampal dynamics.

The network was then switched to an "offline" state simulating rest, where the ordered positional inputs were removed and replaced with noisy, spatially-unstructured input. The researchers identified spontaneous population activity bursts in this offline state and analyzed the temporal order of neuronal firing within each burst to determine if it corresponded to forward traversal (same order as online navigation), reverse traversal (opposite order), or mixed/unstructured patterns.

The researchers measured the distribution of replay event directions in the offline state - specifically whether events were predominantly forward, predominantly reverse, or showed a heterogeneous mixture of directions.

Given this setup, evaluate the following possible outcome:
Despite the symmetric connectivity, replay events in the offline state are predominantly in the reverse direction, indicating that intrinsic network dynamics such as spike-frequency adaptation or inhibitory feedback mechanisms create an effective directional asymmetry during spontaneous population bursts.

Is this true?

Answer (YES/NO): NO